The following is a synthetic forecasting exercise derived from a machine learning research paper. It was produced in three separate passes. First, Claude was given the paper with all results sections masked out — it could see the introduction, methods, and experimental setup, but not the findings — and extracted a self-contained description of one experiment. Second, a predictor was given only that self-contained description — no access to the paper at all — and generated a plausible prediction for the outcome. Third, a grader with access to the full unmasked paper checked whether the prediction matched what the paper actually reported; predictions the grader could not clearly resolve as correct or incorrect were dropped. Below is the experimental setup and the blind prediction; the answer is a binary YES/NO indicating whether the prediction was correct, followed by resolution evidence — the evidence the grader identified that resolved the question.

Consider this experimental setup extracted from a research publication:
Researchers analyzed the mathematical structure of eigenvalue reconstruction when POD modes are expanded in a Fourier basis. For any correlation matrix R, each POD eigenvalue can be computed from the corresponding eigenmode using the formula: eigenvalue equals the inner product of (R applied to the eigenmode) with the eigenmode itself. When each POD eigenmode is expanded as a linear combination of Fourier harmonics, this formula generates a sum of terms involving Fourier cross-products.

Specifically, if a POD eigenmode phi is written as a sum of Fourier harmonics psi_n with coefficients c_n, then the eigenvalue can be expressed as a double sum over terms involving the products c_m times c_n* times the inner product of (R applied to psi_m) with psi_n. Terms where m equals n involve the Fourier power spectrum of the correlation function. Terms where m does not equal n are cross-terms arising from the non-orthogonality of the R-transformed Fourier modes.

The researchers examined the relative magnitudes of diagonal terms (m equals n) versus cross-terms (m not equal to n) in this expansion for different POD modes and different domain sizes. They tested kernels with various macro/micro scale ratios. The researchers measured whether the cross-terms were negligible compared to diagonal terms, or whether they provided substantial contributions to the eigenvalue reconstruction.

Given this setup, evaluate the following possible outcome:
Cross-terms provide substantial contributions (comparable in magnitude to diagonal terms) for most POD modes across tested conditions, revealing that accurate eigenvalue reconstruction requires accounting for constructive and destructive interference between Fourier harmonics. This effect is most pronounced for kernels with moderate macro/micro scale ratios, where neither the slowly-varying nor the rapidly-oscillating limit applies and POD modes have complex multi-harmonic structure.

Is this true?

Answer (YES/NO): NO